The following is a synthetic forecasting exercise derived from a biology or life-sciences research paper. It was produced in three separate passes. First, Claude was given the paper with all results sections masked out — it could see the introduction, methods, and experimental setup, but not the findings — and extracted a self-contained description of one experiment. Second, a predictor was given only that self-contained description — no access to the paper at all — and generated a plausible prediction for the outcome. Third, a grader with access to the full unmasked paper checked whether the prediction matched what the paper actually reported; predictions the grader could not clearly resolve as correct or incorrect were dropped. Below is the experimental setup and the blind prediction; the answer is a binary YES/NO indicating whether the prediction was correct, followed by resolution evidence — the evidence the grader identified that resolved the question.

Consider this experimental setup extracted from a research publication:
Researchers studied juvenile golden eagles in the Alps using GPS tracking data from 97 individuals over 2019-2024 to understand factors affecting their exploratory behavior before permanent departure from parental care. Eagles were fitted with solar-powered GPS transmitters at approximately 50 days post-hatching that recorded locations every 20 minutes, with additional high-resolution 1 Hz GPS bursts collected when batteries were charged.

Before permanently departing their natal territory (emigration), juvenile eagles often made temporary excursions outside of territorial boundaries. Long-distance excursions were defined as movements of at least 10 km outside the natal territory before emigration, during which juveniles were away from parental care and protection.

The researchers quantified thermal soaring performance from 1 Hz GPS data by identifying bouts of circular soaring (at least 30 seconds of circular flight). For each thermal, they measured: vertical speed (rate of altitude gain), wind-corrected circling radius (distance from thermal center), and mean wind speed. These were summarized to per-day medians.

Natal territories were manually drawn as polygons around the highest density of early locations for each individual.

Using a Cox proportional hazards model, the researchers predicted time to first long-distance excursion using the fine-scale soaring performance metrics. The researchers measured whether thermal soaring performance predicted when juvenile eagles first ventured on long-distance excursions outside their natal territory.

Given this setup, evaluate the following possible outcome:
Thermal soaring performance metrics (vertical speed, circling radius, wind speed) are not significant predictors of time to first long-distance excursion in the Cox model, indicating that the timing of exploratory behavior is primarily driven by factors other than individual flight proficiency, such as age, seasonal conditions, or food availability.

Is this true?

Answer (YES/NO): YES